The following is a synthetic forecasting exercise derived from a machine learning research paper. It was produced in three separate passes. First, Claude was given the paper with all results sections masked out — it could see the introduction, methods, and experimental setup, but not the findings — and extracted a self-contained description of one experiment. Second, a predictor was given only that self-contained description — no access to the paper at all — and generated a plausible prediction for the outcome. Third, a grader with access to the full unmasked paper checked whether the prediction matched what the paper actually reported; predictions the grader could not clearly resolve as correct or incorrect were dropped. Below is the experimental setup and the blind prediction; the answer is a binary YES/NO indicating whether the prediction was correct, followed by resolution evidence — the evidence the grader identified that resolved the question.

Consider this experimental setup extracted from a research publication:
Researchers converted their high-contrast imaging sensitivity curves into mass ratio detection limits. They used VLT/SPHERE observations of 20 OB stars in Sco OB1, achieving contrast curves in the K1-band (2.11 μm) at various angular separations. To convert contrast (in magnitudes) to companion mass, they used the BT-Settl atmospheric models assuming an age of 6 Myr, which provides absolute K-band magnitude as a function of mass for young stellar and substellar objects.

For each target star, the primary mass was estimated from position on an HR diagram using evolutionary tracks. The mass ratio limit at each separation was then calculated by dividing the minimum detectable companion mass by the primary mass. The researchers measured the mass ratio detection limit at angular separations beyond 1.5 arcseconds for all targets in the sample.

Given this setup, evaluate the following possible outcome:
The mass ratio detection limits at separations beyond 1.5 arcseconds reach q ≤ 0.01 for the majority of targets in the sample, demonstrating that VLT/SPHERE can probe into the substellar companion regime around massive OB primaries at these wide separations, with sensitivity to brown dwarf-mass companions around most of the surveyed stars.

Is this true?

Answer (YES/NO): YES